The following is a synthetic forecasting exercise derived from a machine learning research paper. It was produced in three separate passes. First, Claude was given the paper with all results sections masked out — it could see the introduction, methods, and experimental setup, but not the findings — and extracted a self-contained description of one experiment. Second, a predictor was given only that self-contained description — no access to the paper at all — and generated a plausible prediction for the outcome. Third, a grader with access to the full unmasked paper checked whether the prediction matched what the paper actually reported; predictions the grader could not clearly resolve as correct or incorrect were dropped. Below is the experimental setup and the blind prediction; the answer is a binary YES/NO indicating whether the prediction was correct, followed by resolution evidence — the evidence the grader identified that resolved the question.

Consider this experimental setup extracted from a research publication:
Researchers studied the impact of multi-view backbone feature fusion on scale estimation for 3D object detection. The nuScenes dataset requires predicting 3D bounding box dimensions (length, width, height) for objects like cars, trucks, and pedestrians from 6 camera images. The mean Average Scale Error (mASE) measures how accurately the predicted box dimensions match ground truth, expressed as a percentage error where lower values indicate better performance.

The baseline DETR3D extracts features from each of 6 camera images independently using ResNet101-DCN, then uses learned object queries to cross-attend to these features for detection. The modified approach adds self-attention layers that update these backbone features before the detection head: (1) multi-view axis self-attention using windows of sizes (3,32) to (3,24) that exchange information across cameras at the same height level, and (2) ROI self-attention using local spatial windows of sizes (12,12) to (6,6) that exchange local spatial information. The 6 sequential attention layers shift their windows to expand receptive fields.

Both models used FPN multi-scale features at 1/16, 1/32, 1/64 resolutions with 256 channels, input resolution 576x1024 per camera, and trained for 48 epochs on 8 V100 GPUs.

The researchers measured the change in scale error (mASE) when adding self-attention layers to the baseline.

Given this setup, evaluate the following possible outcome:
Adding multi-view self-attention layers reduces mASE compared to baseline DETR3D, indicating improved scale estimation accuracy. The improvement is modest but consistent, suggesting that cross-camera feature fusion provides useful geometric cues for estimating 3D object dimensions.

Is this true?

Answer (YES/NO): YES